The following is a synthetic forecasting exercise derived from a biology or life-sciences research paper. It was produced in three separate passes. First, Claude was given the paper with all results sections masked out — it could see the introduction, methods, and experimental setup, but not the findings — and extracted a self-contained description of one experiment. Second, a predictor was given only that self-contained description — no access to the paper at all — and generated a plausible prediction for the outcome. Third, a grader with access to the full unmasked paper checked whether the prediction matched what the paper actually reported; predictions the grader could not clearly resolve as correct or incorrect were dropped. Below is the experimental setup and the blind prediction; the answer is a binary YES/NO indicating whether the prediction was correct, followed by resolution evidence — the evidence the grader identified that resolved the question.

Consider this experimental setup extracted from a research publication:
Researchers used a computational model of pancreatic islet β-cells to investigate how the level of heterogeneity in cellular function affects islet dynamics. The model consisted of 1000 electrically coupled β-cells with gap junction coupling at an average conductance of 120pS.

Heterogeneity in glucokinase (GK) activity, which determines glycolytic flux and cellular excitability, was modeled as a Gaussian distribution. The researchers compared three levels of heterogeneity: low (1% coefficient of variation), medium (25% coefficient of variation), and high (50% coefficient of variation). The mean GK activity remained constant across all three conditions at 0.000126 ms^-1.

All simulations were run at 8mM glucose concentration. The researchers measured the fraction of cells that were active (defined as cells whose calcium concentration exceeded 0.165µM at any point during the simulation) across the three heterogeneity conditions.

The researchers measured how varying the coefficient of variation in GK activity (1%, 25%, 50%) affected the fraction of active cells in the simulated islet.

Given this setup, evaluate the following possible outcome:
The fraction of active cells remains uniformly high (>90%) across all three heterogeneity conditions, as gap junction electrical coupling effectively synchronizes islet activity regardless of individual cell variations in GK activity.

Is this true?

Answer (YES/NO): YES